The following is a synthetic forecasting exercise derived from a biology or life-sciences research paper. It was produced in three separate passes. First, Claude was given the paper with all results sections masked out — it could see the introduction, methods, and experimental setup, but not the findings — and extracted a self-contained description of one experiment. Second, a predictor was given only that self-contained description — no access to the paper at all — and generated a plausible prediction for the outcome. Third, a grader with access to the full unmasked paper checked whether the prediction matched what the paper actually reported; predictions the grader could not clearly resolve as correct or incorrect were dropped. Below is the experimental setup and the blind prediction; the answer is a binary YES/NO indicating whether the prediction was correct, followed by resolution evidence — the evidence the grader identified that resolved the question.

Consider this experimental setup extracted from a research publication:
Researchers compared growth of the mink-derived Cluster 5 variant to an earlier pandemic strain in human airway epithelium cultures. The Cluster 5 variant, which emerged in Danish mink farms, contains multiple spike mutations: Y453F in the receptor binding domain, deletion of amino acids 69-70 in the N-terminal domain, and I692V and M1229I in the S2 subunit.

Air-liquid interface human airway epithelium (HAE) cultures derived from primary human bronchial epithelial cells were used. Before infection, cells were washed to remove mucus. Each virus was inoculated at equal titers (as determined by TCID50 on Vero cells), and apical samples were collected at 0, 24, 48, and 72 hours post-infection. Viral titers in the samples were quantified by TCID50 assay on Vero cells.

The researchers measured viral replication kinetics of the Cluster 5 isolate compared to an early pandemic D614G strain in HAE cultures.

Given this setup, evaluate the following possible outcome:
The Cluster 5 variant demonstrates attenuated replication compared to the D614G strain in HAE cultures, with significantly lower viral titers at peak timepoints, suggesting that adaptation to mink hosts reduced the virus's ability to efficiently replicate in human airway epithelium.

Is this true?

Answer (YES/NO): YES